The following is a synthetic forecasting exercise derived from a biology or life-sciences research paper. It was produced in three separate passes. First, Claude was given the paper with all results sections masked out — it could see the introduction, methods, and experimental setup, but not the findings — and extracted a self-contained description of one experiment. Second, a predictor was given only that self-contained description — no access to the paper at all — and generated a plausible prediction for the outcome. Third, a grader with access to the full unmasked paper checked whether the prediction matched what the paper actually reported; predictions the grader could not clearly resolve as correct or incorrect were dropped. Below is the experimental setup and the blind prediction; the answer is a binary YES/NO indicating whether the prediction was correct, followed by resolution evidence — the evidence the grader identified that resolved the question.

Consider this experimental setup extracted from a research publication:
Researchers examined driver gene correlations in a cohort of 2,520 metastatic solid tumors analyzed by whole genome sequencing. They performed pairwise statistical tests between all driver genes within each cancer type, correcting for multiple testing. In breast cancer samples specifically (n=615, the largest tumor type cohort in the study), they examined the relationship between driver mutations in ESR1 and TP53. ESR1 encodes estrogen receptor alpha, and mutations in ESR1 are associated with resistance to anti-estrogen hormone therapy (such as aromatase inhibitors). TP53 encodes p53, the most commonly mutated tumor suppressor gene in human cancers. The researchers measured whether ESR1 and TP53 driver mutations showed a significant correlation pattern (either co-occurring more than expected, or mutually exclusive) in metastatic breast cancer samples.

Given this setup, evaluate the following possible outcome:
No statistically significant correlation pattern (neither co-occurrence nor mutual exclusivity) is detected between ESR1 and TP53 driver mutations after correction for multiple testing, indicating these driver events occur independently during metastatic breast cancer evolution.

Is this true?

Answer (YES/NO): NO